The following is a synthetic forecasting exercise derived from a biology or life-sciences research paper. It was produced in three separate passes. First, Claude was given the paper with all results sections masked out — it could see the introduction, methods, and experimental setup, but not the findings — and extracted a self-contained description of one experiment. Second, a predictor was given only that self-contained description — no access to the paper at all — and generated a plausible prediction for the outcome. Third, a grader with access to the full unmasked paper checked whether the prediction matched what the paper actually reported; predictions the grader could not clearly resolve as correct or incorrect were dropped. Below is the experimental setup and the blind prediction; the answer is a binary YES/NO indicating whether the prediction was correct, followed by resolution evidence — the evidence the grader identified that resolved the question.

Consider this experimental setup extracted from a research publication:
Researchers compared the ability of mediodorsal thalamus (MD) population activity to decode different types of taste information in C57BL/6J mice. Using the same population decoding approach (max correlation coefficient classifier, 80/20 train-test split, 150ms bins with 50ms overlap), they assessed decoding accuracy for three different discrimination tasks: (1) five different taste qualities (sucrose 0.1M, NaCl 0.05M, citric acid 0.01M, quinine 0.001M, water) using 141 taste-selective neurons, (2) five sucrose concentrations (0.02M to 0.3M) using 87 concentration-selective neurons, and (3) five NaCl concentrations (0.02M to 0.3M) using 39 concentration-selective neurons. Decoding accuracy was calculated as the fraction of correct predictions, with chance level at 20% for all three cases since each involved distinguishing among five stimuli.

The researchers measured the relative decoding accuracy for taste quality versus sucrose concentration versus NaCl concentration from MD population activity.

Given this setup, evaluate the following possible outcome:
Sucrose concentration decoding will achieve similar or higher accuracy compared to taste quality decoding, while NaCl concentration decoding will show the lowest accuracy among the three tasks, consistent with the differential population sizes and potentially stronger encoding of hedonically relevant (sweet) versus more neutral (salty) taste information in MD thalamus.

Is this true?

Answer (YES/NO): NO